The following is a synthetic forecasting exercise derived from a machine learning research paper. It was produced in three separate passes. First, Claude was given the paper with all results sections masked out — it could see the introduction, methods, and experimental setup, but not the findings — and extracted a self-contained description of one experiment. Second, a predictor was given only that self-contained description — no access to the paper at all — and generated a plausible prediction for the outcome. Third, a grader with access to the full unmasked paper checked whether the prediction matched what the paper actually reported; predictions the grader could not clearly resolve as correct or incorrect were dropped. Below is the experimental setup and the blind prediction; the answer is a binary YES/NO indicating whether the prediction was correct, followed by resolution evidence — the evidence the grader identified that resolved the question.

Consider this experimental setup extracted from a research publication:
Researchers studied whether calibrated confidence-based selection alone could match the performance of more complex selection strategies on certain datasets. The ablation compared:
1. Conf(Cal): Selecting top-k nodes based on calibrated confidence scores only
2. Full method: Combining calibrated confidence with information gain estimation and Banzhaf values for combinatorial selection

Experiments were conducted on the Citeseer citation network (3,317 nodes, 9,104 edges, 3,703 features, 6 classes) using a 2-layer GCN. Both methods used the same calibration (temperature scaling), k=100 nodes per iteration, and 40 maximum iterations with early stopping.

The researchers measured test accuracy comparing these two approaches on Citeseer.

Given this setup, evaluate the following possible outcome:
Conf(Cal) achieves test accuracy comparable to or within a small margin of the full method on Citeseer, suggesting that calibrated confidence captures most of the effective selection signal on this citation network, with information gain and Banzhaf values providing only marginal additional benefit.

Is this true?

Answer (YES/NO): YES